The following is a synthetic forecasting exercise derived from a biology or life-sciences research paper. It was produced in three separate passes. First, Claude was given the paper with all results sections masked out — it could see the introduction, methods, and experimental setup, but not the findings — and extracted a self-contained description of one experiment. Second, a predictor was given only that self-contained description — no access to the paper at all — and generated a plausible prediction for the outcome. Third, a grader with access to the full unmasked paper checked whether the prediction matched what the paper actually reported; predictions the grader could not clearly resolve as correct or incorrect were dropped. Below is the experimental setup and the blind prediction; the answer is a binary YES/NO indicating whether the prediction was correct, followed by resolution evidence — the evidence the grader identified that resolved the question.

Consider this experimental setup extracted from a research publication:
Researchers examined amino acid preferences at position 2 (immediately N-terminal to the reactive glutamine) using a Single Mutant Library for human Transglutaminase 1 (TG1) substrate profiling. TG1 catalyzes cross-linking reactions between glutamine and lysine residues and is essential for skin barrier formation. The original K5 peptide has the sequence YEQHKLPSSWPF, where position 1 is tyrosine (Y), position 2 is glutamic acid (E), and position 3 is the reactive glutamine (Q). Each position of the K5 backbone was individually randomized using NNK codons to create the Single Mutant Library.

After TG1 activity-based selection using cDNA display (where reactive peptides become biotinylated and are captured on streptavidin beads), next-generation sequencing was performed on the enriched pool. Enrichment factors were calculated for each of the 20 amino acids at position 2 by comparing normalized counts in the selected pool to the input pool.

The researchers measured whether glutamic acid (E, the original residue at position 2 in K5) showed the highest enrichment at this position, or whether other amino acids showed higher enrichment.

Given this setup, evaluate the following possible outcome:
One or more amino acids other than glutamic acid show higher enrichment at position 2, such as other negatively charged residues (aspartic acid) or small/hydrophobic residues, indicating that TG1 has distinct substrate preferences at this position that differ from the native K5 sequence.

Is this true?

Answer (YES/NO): NO